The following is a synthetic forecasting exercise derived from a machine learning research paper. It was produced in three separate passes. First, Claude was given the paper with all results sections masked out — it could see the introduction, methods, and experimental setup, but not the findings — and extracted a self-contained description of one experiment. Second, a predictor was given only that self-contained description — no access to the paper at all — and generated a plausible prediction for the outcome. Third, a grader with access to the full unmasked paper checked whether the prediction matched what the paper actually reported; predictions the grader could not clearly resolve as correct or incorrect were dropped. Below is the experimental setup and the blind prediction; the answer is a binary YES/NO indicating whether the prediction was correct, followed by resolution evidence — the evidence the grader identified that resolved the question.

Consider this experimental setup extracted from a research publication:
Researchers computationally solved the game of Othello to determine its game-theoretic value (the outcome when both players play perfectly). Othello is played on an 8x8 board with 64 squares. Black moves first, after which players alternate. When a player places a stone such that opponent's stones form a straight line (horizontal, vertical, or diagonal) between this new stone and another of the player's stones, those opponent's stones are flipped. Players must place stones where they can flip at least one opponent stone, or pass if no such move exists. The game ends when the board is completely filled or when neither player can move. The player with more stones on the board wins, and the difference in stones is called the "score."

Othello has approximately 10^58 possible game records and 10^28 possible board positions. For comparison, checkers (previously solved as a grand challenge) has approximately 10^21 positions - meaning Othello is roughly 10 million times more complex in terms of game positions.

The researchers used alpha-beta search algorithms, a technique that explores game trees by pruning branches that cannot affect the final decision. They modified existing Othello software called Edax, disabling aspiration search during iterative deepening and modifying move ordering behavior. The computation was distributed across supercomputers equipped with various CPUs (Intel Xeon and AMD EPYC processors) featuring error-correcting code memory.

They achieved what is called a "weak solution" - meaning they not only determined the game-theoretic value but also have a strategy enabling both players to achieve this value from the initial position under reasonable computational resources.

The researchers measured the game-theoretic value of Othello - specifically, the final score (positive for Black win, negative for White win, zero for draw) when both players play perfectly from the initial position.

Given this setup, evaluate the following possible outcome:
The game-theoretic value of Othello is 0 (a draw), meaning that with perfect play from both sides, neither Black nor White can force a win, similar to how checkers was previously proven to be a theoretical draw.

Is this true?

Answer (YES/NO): YES